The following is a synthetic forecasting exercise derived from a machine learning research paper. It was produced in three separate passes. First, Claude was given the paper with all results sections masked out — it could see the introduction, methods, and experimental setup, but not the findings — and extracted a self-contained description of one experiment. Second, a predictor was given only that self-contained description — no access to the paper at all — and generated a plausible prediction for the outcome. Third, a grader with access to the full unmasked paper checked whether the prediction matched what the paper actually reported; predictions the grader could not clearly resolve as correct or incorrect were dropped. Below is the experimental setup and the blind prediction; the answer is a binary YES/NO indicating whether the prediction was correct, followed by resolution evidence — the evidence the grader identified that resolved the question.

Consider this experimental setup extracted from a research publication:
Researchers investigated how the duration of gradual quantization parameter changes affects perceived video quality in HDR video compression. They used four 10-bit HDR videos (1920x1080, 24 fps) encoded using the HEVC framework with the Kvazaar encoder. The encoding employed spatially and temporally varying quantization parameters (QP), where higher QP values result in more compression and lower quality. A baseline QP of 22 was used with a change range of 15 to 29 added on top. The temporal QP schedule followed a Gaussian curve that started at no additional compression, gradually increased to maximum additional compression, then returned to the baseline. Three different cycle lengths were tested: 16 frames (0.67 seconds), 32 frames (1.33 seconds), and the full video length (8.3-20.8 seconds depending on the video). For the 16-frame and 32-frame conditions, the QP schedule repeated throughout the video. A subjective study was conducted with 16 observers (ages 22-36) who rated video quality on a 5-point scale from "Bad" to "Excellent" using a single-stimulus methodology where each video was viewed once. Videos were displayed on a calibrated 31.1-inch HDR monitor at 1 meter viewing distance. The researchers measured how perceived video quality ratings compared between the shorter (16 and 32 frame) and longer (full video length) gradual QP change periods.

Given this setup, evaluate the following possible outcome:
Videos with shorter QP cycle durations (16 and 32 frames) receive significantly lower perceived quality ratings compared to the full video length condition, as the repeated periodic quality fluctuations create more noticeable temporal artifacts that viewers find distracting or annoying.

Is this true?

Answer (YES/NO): NO